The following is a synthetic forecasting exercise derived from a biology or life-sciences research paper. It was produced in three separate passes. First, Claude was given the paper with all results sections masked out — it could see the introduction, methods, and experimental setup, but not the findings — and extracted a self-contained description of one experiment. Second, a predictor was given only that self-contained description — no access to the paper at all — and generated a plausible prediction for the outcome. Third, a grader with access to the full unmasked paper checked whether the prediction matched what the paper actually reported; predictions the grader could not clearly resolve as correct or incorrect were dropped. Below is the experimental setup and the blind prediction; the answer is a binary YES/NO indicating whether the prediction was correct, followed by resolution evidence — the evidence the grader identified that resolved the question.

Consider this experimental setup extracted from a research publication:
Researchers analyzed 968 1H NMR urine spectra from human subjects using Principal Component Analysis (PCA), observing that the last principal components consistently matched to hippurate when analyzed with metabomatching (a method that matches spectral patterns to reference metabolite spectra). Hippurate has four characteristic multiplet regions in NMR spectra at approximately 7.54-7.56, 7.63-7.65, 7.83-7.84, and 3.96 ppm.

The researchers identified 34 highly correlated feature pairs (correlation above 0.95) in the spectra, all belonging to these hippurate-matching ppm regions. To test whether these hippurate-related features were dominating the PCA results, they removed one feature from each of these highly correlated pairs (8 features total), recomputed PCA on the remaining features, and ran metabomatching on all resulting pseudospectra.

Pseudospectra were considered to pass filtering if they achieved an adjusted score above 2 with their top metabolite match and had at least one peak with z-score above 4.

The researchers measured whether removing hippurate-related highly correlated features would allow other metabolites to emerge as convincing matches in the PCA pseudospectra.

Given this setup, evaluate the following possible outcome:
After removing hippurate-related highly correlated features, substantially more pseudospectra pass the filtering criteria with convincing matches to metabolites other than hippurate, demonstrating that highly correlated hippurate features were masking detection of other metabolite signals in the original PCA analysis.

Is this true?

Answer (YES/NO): NO